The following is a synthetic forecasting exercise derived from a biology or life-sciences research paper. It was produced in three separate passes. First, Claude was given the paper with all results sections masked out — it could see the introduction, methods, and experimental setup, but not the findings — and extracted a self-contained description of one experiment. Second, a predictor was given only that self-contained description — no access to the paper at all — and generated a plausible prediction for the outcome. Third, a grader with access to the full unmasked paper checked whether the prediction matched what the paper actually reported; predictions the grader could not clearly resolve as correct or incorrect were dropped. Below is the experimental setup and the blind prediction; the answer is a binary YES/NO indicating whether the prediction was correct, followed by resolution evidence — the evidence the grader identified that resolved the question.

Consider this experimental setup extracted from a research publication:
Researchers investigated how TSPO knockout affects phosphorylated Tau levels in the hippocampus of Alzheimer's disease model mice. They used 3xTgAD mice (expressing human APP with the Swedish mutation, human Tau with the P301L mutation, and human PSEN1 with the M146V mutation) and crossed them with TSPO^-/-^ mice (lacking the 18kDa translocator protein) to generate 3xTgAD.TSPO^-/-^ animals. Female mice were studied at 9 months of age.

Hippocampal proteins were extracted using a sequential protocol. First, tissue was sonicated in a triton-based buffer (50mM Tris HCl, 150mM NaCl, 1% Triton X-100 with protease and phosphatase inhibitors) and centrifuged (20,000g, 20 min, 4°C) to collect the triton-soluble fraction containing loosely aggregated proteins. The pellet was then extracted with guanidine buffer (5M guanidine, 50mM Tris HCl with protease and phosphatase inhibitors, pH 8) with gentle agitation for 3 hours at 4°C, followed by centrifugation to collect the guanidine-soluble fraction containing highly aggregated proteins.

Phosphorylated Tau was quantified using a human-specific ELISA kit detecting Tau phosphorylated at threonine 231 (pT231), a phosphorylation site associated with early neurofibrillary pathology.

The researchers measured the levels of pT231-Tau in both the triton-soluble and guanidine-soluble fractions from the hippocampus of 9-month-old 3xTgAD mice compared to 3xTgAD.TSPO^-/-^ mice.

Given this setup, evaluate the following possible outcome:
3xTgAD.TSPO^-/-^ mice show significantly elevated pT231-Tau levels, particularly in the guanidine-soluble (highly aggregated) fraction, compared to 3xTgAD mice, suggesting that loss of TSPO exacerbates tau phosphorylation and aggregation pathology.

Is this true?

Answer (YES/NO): NO